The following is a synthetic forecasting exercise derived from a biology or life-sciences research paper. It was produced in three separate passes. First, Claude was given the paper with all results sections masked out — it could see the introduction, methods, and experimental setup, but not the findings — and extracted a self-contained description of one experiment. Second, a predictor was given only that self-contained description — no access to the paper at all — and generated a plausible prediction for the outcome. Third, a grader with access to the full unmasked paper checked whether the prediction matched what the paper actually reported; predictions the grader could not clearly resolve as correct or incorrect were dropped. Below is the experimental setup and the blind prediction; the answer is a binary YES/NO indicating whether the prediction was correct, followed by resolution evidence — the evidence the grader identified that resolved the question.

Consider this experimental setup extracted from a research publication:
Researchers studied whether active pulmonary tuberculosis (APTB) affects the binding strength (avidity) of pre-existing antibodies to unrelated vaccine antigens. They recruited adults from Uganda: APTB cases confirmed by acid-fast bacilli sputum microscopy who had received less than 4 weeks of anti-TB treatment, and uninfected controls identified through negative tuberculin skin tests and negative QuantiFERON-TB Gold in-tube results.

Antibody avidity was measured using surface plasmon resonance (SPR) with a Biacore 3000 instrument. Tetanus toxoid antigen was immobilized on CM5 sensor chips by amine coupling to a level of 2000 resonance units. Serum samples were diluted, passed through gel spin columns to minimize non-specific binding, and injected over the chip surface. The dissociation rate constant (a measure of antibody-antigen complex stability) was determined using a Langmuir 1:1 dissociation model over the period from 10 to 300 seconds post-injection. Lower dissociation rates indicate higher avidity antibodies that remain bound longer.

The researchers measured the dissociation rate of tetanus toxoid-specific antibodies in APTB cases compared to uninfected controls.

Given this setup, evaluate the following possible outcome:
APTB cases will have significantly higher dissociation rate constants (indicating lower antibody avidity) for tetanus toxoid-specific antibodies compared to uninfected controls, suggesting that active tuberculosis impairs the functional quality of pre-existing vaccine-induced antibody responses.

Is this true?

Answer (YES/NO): NO